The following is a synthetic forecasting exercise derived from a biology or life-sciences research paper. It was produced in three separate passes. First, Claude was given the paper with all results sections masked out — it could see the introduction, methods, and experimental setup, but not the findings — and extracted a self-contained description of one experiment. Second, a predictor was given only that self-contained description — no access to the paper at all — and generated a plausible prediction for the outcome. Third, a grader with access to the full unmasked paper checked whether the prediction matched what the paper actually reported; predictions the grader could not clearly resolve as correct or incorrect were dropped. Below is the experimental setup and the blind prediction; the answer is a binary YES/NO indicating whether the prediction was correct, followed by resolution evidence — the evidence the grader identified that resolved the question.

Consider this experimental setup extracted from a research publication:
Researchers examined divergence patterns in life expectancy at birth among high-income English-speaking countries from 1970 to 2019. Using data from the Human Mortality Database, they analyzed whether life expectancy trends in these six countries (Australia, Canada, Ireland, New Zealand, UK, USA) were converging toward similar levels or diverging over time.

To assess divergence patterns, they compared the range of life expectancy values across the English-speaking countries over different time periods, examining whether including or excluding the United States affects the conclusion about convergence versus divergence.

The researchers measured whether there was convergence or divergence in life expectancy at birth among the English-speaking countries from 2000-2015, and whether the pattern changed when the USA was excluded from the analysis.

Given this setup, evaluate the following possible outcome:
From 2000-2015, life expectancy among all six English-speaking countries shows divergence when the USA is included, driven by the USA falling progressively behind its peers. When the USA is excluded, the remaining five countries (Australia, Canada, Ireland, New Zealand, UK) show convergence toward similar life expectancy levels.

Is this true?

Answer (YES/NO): YES